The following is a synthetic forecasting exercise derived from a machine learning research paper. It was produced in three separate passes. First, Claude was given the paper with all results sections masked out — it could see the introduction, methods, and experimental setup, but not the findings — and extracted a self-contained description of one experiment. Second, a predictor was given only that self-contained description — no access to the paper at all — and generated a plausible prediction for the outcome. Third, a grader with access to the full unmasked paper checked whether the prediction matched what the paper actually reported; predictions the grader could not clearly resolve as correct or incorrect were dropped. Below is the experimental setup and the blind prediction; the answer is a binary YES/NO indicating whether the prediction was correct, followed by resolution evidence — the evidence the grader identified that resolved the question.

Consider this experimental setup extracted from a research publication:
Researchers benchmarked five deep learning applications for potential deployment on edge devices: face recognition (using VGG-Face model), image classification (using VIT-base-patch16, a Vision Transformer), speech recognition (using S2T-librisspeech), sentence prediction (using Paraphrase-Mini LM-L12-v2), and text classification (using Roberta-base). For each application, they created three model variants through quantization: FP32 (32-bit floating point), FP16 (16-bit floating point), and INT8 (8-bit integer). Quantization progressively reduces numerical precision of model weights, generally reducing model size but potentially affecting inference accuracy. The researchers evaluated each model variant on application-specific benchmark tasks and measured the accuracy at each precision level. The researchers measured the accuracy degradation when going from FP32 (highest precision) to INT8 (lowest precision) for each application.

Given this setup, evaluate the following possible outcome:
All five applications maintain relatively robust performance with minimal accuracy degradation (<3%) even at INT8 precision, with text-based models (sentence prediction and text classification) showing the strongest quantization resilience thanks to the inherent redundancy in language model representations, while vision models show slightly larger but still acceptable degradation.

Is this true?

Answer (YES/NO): NO